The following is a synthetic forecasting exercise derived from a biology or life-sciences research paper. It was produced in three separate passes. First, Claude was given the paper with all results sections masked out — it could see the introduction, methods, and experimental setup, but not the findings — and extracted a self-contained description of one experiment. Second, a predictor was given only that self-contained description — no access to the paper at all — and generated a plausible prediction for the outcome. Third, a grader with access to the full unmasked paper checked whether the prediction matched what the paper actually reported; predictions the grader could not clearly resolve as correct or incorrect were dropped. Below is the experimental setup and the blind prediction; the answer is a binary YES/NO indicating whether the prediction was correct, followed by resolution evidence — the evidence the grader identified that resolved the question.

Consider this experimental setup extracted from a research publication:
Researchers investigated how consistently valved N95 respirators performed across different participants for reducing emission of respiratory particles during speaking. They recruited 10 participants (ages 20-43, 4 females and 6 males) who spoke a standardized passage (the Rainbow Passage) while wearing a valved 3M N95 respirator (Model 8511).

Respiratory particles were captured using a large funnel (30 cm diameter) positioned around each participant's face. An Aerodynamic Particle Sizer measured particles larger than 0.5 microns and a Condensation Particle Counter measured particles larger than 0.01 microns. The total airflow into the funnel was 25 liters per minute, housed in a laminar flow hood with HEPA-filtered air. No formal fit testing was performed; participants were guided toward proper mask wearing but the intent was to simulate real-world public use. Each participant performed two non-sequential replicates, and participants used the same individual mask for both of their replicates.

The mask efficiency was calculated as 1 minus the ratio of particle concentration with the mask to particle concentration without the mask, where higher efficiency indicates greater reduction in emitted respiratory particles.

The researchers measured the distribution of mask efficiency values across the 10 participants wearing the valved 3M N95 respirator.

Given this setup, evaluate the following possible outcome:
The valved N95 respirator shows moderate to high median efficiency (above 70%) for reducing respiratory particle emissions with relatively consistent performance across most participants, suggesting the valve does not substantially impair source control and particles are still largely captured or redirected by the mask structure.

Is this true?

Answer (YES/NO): NO